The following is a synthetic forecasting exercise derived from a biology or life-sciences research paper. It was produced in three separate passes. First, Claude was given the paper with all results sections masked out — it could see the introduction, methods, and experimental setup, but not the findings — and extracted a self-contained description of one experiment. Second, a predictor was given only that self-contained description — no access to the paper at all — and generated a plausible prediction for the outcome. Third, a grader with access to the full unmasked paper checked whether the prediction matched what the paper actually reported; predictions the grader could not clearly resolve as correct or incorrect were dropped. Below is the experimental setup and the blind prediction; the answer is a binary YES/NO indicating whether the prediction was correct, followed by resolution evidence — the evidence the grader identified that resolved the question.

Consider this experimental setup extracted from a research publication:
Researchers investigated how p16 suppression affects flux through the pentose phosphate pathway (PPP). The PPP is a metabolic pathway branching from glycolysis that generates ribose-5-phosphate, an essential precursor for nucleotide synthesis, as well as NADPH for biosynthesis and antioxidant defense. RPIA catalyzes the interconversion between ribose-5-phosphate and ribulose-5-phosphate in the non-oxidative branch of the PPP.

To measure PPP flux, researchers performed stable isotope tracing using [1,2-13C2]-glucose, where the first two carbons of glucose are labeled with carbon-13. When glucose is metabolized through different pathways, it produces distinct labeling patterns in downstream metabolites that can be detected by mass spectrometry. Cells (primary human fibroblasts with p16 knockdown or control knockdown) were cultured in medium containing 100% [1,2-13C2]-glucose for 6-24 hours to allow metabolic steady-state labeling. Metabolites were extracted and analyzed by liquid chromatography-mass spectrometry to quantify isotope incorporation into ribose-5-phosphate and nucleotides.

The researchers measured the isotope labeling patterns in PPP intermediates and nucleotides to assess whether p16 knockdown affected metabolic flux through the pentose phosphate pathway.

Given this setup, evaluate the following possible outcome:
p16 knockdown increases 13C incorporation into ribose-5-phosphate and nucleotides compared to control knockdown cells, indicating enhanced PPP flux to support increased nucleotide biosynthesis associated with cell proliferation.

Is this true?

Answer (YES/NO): YES